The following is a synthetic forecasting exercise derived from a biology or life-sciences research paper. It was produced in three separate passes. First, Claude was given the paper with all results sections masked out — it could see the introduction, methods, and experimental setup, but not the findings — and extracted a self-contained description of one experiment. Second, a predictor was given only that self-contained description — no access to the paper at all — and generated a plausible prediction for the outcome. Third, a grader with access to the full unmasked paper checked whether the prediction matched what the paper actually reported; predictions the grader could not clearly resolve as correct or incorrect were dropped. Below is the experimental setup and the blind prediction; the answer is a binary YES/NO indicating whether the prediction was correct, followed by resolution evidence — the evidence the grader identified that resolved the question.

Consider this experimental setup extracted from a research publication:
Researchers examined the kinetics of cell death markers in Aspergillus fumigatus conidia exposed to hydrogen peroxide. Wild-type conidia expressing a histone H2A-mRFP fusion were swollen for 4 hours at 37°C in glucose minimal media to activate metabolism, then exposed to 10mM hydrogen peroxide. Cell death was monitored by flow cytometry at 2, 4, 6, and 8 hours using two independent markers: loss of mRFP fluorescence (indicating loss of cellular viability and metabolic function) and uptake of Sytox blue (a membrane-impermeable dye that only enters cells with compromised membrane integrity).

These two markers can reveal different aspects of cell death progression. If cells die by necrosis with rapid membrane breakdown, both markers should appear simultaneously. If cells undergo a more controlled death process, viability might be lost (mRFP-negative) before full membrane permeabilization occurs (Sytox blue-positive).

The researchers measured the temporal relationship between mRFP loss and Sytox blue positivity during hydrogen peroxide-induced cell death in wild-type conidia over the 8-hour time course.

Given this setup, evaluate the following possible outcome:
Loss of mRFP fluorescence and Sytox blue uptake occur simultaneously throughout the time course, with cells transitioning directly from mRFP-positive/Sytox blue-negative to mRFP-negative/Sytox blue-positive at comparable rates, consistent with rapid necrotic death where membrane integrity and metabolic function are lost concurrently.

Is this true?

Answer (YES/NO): NO